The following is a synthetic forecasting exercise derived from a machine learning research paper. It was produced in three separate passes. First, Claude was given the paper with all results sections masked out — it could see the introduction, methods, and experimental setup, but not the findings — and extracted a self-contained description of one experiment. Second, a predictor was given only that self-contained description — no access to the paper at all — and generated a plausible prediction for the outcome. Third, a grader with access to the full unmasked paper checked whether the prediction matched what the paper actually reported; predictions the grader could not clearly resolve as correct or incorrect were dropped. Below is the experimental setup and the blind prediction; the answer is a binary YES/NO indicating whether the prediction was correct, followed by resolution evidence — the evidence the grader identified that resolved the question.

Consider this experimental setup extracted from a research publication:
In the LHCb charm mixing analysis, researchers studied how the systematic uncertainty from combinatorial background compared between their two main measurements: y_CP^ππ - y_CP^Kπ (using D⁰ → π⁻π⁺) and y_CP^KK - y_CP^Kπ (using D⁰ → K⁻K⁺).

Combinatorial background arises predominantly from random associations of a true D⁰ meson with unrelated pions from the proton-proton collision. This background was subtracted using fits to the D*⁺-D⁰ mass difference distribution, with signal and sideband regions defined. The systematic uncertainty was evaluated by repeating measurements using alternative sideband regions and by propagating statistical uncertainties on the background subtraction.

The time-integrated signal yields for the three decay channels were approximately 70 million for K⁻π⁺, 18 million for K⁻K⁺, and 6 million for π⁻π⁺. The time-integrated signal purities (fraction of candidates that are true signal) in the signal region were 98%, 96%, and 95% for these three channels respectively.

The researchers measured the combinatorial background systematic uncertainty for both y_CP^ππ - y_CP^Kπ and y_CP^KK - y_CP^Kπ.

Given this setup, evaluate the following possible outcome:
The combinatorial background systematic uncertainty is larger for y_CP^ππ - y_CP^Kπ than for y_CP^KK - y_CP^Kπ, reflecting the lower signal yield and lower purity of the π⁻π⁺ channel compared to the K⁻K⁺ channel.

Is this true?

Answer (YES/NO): YES